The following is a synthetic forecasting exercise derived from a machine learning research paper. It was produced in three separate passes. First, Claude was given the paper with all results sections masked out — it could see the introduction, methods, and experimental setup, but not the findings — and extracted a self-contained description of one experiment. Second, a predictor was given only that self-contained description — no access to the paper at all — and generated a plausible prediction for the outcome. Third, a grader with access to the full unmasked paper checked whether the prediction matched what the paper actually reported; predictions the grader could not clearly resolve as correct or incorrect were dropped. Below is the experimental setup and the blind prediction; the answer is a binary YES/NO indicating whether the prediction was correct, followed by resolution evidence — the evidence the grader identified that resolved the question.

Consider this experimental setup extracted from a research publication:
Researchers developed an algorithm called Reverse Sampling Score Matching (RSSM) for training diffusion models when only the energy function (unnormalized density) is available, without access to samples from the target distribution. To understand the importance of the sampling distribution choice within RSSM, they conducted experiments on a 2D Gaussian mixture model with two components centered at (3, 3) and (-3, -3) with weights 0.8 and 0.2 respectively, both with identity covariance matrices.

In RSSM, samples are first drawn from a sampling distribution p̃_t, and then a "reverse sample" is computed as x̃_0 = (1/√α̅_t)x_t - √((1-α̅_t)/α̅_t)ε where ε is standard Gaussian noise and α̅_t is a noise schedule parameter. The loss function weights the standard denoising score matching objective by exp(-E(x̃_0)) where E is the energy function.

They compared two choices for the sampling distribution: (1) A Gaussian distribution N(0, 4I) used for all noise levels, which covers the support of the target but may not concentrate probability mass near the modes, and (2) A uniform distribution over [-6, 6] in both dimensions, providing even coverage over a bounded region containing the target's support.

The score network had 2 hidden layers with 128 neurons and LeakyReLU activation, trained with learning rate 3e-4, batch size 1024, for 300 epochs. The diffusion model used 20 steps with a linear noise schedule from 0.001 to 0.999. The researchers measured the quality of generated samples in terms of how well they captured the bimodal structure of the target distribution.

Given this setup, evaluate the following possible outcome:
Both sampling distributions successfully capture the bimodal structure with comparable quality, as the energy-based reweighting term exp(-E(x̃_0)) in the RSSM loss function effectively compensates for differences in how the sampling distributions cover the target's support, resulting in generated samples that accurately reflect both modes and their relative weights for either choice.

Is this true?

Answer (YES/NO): NO